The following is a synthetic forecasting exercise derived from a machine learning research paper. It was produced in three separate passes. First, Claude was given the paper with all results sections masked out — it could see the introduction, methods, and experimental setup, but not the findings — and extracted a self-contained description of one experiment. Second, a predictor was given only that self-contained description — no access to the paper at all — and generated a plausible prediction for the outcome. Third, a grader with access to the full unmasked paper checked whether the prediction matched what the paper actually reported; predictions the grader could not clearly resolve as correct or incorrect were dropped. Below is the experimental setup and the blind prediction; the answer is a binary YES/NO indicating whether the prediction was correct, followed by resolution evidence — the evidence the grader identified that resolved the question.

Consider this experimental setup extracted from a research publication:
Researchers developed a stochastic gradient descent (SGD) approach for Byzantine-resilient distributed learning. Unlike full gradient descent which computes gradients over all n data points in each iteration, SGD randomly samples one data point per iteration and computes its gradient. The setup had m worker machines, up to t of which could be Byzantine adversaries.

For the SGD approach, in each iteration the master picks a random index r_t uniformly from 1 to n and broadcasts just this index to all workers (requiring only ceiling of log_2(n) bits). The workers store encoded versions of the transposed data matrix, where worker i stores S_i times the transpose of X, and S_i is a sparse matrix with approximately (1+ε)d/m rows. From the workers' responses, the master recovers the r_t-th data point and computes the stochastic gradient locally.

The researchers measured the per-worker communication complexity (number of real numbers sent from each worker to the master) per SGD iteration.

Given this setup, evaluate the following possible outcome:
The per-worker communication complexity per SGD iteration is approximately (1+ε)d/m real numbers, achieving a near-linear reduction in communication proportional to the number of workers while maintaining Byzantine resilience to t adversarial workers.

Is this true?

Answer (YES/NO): YES